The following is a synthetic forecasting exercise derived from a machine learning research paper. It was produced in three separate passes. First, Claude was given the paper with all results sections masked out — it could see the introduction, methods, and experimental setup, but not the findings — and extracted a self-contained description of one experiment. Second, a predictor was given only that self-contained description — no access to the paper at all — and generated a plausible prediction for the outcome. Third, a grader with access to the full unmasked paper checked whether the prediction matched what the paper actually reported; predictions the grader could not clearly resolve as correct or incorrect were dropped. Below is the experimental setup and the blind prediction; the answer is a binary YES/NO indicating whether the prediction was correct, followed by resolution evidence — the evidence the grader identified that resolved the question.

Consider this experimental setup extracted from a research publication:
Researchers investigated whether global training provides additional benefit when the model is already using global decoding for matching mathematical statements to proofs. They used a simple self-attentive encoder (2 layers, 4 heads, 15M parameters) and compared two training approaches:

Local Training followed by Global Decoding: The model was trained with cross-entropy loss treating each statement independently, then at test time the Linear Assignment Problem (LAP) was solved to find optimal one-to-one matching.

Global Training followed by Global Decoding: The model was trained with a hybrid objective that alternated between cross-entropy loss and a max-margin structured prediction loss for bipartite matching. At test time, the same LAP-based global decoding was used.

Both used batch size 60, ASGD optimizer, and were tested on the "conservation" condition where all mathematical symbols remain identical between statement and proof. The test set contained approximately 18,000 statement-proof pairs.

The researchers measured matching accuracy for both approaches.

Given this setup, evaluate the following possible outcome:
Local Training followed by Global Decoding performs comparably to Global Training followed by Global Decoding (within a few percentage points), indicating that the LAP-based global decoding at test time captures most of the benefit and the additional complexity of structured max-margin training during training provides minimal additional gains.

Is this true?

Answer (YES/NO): YES